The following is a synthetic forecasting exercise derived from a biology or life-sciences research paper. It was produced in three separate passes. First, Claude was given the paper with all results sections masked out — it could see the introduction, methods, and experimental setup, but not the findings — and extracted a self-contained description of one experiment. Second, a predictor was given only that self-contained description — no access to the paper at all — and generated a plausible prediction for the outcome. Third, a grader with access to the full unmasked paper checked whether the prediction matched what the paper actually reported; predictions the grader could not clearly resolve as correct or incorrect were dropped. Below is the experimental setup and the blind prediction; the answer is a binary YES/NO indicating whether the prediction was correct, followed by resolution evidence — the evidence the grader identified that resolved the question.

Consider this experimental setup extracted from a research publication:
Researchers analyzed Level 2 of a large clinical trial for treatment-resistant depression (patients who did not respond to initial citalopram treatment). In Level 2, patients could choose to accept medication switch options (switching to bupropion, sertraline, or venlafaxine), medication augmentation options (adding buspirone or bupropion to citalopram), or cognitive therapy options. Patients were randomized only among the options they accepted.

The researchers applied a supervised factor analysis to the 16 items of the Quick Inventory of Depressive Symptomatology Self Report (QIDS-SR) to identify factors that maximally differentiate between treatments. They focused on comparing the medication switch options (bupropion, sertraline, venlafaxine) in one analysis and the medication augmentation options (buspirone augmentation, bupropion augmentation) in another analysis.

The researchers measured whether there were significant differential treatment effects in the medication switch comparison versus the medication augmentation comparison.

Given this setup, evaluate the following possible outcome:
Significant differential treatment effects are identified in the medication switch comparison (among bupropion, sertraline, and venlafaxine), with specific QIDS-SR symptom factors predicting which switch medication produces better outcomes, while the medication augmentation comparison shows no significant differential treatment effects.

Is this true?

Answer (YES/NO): NO